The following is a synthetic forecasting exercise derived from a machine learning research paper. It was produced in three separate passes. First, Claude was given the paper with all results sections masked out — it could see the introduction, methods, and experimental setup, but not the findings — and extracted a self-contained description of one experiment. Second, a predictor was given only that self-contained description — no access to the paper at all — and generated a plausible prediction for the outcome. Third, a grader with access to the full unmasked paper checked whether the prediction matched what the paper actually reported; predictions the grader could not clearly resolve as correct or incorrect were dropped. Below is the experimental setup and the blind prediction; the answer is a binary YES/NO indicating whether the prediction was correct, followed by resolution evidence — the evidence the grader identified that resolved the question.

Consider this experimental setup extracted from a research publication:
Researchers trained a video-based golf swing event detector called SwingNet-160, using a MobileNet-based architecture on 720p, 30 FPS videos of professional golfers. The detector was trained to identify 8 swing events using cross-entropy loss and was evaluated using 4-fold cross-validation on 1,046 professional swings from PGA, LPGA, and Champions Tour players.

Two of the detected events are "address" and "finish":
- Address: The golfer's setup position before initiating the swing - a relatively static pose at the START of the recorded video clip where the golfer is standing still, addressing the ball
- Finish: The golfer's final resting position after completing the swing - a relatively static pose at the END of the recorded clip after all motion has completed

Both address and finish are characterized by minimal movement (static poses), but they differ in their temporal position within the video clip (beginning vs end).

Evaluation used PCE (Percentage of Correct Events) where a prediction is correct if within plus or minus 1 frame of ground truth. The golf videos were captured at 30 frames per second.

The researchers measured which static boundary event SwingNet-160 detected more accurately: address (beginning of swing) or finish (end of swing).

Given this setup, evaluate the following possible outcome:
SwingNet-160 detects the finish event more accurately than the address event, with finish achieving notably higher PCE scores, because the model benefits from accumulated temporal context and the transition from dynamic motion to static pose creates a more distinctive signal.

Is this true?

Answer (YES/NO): NO